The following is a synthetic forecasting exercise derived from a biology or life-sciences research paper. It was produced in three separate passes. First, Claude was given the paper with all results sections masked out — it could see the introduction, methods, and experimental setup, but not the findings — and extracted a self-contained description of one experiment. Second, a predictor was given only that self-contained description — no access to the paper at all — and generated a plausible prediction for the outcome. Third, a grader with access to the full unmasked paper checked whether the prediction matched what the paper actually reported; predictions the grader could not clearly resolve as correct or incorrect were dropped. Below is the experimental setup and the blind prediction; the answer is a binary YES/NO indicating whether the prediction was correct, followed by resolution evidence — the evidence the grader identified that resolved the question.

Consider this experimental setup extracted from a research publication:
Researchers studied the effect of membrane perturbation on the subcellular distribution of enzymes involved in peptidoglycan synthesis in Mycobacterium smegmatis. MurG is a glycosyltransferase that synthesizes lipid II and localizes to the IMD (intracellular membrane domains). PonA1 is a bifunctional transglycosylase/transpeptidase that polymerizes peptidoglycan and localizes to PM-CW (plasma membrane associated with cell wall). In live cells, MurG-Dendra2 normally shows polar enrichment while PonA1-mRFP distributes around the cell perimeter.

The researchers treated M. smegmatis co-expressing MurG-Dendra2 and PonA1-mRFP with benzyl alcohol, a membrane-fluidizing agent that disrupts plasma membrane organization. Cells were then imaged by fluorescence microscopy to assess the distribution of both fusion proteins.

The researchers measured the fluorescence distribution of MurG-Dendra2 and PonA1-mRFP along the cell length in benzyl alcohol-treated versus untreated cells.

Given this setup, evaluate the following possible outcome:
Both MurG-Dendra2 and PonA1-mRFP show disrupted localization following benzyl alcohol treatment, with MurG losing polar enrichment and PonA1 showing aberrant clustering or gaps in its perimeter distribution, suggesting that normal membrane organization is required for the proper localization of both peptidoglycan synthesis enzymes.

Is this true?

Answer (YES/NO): NO